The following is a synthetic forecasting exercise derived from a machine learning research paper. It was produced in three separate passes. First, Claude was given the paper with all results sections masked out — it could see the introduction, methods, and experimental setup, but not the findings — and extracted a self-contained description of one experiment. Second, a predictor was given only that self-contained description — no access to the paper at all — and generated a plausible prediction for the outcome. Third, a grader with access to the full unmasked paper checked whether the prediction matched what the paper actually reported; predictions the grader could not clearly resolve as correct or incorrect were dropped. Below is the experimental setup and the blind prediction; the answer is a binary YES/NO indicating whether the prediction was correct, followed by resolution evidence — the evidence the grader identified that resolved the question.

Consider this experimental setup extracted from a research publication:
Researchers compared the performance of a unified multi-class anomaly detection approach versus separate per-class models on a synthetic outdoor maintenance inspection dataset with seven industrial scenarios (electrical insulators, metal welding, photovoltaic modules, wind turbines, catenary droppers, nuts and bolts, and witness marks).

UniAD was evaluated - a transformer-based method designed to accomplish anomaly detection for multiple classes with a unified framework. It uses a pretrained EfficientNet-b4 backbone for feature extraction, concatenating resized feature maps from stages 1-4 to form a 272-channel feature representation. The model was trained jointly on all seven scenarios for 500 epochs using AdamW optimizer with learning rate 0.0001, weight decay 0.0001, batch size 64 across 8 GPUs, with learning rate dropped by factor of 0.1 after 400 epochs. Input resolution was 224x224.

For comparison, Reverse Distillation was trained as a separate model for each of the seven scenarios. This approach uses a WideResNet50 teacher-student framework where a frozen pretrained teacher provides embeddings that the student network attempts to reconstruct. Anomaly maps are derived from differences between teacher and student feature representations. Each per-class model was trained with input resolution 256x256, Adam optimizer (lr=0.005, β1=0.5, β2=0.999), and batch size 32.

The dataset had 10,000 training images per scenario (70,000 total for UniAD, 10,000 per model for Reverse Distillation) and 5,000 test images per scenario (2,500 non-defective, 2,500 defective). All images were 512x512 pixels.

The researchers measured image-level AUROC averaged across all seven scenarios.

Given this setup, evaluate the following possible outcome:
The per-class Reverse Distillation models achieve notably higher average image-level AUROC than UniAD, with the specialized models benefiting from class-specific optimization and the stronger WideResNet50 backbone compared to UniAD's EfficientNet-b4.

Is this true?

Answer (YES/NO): YES